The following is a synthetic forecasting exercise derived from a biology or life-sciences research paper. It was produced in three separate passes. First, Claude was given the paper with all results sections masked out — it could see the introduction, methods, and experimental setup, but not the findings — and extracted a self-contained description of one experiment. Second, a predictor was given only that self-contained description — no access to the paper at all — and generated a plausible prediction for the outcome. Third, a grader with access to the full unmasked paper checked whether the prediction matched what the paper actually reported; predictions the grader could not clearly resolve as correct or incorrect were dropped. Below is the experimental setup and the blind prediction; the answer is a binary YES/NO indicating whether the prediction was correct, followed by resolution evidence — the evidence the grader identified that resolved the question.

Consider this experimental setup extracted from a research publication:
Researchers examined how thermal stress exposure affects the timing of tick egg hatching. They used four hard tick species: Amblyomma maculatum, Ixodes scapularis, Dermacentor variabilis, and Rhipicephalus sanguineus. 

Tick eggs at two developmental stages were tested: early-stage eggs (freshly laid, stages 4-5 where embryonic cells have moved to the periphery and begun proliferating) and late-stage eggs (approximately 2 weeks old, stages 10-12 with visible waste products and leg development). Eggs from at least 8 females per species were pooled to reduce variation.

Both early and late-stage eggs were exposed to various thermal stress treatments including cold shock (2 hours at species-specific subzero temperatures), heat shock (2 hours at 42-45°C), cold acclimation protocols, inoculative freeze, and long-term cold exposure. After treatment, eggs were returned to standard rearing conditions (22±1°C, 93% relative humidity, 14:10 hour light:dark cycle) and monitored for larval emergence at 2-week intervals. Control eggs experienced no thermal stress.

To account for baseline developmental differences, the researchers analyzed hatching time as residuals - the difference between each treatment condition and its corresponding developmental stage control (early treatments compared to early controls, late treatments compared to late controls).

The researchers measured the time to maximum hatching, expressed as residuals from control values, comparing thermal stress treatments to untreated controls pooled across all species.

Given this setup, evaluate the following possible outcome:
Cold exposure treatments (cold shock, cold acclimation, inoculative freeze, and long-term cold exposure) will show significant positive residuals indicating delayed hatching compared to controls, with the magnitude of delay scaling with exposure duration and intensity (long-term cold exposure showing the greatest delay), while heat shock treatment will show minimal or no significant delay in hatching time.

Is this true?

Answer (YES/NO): NO